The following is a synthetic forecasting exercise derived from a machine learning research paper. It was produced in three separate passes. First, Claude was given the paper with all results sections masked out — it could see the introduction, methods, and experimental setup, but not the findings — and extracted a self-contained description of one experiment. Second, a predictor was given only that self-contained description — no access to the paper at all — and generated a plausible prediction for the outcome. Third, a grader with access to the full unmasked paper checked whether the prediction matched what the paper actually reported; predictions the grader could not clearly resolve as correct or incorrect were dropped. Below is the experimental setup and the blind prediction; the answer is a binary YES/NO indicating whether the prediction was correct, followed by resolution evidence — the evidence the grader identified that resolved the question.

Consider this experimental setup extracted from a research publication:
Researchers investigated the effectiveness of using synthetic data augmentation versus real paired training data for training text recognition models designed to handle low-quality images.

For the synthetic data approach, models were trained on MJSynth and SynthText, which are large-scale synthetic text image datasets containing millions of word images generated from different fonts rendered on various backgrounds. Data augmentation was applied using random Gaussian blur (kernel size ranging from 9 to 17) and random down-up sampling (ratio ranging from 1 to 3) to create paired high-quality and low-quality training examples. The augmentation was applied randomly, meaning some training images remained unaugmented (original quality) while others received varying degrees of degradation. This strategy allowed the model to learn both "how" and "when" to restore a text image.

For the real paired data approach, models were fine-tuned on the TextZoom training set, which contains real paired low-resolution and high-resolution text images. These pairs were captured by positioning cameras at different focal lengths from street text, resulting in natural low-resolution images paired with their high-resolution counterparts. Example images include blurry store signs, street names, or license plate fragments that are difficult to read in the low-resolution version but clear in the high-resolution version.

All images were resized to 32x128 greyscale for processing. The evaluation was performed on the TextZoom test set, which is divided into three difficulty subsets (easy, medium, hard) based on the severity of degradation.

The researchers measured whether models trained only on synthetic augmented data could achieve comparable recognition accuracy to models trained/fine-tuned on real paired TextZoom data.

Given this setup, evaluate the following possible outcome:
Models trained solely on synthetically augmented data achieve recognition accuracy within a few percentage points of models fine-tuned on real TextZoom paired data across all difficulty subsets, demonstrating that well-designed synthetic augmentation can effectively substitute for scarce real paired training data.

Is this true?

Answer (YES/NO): NO